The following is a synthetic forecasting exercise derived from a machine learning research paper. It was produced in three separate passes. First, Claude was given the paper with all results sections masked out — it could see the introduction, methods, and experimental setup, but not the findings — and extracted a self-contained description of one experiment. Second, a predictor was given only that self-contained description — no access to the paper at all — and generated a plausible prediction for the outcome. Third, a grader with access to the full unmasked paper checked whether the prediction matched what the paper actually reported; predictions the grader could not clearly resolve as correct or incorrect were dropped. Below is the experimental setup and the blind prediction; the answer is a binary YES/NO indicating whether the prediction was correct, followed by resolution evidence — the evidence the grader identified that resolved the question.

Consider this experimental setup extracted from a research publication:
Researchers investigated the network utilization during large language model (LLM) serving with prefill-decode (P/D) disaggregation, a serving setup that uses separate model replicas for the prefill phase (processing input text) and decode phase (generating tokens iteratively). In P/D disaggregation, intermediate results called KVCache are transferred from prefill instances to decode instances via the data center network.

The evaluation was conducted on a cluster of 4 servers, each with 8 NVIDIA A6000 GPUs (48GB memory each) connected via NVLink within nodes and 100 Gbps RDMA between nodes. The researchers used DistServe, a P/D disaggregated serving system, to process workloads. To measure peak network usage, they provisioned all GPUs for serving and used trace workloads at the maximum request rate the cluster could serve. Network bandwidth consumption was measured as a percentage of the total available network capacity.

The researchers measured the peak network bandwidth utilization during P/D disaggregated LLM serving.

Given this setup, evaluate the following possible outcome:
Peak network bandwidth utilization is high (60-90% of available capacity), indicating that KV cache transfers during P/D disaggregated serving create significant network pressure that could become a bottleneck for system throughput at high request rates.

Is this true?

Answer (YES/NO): NO